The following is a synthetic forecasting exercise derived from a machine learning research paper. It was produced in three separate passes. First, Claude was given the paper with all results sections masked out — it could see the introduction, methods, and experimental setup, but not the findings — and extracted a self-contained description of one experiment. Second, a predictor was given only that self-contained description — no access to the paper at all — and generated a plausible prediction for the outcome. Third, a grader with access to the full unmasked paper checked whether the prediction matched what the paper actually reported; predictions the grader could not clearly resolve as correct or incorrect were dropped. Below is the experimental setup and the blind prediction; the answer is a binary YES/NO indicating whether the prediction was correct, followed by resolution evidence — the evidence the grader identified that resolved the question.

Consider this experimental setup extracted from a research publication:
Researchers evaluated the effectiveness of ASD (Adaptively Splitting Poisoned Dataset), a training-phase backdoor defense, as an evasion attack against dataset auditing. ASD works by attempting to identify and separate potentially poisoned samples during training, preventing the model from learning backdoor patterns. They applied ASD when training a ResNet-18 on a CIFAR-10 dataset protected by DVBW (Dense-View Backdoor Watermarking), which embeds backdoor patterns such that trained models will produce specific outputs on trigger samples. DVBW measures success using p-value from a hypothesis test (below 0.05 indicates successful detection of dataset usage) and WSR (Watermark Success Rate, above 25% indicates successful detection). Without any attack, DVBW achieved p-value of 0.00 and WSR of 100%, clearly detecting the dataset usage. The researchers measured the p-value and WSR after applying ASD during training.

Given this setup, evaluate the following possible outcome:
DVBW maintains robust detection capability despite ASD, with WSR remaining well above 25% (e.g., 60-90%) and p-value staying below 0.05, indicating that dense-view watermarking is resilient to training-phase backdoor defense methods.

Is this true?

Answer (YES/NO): YES